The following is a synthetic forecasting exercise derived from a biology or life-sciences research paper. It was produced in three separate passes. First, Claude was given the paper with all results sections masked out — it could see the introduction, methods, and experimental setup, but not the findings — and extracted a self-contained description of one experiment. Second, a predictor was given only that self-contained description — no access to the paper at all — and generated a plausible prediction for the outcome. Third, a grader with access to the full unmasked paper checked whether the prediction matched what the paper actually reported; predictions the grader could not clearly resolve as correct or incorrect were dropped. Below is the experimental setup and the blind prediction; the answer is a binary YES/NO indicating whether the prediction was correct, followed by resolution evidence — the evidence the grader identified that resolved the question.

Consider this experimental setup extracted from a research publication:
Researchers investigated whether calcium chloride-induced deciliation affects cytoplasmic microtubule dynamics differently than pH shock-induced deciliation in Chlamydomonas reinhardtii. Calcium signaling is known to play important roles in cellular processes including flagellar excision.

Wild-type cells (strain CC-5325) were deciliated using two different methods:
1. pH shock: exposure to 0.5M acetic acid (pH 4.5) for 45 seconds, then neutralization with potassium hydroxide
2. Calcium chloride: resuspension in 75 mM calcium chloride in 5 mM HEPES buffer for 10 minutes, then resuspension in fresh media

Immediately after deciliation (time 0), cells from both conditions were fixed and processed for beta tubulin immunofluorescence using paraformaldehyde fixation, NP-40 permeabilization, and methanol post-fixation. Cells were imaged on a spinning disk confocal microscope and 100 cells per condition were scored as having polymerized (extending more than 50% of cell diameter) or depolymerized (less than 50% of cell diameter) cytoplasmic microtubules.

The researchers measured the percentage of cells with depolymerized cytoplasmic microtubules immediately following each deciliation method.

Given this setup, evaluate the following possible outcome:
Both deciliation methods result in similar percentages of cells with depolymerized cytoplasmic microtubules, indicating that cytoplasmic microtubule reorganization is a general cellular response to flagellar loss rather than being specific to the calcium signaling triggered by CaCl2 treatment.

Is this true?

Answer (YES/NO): YES